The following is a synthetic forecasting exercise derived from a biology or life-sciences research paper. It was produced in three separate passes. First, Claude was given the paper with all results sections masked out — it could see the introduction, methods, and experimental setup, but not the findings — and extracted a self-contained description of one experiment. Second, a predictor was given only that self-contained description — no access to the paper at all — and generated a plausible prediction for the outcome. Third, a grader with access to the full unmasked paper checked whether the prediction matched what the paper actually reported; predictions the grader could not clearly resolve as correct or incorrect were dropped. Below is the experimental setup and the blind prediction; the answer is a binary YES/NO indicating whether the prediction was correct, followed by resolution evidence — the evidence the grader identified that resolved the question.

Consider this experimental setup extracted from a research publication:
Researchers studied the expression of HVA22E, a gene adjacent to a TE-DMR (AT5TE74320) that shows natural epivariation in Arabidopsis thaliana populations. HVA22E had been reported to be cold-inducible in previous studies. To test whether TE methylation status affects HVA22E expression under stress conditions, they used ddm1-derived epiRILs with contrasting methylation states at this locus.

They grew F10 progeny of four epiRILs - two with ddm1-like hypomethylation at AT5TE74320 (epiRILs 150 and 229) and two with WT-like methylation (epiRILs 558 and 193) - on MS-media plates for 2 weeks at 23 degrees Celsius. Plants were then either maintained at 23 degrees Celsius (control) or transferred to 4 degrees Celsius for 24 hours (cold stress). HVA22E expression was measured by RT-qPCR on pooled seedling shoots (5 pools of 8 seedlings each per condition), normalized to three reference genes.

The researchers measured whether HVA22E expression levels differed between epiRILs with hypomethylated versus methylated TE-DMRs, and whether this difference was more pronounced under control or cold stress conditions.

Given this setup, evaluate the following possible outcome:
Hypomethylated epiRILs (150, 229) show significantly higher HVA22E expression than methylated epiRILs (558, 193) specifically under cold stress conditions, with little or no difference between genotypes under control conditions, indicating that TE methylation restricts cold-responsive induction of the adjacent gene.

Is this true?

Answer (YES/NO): YES